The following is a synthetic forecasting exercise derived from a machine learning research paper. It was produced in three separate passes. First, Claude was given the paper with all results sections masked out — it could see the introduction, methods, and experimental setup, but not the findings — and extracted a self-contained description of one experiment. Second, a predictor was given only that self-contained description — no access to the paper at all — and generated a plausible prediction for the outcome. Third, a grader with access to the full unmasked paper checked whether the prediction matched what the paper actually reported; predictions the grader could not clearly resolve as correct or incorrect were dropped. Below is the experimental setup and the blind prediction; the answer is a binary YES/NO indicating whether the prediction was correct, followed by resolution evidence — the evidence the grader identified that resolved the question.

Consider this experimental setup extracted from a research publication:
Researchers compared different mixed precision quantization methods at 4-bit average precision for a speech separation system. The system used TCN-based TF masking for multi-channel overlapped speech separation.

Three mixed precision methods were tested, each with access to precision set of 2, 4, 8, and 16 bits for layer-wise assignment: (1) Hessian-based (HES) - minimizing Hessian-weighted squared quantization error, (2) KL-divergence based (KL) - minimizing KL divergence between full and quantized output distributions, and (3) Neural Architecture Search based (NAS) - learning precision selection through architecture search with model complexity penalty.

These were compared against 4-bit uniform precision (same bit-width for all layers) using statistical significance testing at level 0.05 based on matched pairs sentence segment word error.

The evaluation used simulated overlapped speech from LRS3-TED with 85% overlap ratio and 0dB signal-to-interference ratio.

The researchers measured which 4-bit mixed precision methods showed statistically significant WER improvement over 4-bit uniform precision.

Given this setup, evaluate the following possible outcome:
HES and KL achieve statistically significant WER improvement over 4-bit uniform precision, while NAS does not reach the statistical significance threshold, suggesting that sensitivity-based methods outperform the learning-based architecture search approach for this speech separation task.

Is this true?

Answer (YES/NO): YES